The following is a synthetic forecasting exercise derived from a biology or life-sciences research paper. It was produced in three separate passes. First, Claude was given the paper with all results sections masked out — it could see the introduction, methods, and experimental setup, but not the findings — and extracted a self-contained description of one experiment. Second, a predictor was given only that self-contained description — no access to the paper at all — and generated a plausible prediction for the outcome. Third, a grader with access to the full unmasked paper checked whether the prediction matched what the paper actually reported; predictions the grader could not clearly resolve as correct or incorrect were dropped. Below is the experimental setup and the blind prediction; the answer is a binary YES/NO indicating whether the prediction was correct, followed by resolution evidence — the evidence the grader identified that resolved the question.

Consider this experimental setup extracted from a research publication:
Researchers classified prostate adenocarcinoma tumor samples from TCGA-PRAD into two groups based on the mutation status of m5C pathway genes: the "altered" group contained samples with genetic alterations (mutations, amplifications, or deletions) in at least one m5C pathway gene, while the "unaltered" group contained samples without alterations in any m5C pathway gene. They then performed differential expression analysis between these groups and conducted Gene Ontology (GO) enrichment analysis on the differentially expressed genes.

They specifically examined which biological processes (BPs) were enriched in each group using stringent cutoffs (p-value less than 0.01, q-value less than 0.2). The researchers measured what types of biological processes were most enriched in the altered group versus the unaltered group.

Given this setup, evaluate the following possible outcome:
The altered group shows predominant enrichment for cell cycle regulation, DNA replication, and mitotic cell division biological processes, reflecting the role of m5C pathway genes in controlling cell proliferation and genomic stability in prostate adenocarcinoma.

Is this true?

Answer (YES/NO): YES